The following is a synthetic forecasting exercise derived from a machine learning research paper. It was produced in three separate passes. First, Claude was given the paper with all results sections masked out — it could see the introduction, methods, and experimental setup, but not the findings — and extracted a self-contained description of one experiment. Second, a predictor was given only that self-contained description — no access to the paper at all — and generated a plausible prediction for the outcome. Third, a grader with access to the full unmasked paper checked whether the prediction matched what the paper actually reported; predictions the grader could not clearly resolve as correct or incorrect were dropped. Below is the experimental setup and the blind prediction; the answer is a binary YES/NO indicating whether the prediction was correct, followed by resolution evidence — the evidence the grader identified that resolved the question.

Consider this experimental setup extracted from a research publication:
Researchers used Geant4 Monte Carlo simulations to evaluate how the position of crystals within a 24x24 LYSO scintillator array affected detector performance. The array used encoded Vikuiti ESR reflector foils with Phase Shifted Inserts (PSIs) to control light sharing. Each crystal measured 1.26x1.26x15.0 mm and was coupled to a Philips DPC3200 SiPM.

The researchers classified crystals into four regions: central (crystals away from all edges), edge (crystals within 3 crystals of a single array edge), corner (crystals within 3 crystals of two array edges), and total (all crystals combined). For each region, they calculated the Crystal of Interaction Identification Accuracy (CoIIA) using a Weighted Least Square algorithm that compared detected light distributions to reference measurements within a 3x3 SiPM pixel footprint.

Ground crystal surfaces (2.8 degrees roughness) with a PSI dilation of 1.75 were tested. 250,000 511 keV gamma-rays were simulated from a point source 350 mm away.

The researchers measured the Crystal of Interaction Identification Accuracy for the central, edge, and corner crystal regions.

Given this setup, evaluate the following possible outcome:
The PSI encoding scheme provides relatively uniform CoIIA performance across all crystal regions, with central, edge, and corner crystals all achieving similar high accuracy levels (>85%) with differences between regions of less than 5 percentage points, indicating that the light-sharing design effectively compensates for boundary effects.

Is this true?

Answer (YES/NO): NO